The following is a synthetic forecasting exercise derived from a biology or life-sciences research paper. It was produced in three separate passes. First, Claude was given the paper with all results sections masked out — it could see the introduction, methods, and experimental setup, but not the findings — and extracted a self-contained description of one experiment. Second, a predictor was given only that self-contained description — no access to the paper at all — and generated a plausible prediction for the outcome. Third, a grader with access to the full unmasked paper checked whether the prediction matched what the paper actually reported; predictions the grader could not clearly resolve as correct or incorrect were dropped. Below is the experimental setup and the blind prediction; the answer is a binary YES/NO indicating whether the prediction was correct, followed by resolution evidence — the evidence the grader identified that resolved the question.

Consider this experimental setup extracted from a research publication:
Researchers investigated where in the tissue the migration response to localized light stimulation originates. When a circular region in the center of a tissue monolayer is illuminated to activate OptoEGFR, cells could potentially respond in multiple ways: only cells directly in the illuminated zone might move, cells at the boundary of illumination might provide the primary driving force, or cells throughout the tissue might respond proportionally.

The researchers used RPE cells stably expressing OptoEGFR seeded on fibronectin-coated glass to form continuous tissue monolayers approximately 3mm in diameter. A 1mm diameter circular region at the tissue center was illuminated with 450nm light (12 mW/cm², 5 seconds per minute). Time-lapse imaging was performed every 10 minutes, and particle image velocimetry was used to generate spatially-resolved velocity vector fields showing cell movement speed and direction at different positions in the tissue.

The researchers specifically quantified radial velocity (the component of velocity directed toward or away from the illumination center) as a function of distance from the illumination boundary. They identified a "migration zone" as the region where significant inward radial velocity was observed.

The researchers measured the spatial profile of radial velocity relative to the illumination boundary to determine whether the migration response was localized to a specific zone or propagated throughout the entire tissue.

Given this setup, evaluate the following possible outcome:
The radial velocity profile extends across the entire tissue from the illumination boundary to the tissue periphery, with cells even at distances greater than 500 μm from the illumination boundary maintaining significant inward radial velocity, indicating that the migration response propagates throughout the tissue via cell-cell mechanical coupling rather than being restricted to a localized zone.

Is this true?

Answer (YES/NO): NO